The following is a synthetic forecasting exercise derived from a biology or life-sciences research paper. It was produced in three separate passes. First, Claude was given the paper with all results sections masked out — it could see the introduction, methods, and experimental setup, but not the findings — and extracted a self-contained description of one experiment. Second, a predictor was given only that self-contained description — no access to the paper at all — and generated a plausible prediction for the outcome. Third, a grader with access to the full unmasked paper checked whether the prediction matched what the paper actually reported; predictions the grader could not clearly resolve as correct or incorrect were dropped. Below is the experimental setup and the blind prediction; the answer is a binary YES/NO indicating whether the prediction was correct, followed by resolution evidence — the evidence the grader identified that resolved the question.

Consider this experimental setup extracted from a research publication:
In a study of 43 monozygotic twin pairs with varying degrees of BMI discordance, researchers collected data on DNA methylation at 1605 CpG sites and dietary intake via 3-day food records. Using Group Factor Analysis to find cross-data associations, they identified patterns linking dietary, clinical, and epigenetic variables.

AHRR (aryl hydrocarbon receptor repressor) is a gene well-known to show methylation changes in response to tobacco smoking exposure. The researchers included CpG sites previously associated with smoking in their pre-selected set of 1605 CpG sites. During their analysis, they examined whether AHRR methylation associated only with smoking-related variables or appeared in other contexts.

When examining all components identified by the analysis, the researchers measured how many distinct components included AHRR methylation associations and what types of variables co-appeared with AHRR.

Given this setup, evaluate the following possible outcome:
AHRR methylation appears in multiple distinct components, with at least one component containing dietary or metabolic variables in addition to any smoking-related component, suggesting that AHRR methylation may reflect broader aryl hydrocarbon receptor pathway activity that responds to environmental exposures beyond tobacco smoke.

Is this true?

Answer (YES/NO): YES